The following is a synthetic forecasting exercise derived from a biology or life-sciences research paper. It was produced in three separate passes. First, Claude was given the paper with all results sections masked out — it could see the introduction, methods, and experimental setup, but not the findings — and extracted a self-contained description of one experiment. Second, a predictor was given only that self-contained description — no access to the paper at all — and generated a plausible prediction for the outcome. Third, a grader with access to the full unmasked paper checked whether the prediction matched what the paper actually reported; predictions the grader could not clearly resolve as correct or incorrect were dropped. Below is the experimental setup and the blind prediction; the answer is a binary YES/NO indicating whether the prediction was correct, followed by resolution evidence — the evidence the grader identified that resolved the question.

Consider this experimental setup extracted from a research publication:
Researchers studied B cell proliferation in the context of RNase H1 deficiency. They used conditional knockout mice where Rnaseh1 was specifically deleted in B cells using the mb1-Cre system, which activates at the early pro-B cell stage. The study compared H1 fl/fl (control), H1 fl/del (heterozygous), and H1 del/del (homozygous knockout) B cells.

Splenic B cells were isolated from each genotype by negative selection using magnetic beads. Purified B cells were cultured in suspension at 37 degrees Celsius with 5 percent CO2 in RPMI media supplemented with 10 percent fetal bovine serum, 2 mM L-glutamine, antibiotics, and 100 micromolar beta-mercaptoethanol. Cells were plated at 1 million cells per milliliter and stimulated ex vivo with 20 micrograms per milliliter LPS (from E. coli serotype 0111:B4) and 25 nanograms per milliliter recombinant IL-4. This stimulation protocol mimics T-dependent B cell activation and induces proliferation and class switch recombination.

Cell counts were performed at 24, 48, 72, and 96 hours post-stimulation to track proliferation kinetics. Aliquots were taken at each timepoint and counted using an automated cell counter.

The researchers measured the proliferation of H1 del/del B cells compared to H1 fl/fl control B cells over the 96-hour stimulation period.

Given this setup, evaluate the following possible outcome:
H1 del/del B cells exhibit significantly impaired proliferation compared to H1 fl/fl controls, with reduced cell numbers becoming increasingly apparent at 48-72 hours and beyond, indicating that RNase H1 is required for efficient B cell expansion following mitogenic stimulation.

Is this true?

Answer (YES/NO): YES